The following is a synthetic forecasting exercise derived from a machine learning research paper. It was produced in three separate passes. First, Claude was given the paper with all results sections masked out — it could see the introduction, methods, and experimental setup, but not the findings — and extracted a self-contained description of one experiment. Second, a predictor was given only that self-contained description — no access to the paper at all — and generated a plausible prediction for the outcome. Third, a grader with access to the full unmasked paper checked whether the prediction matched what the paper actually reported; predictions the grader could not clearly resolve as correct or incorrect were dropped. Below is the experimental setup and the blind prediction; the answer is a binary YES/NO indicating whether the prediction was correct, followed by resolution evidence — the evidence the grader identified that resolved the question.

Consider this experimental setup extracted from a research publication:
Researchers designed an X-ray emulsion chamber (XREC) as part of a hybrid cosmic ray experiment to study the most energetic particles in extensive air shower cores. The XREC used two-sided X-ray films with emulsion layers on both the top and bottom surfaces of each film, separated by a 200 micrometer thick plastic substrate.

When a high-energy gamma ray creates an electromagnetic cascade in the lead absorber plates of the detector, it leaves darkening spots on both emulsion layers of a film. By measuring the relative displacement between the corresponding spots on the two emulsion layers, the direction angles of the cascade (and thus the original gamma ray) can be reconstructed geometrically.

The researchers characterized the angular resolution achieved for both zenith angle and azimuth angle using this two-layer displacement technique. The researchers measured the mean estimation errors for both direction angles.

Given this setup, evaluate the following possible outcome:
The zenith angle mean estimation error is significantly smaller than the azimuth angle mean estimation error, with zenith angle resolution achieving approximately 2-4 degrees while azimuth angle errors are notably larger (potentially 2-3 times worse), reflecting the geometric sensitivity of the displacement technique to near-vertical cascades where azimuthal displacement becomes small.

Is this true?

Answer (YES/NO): NO